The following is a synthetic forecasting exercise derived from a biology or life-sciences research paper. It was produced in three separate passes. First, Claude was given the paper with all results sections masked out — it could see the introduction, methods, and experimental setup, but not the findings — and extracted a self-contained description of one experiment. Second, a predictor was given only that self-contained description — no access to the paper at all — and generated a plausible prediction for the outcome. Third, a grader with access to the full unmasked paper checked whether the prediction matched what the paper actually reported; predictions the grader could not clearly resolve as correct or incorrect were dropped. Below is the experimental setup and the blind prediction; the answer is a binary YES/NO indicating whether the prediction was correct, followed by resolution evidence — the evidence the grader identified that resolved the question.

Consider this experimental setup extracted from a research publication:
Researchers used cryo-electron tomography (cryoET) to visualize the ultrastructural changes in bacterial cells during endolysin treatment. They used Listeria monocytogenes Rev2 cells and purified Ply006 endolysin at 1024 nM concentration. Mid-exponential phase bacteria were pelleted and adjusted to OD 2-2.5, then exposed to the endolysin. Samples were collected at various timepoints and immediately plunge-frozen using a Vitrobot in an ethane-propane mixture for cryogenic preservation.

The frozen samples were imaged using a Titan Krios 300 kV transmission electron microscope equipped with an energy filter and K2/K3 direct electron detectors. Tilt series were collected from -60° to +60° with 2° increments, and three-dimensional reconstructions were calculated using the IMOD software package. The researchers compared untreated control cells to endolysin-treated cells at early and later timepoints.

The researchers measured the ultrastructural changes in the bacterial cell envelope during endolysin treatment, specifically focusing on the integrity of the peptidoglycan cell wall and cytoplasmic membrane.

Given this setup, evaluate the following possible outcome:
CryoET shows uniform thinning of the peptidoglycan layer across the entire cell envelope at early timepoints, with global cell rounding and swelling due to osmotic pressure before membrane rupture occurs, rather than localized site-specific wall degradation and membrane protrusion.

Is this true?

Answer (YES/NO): NO